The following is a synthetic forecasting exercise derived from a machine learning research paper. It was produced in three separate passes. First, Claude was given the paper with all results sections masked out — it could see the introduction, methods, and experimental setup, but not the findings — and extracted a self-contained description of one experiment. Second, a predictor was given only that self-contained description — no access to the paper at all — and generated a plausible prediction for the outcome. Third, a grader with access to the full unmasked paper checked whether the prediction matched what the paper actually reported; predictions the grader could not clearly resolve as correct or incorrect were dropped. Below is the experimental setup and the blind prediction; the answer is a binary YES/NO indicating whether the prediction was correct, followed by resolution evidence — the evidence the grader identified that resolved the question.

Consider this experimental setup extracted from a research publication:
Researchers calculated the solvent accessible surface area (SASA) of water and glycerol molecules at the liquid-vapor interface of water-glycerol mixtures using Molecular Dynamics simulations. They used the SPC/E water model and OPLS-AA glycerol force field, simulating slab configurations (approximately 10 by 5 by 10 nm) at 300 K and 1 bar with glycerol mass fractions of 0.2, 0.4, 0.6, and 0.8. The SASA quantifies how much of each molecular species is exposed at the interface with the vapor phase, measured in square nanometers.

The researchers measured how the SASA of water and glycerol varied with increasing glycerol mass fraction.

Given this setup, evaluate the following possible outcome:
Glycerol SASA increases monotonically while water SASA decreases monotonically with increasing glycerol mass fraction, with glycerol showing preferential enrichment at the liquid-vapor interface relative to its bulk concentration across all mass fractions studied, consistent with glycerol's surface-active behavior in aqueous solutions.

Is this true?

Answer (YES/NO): NO